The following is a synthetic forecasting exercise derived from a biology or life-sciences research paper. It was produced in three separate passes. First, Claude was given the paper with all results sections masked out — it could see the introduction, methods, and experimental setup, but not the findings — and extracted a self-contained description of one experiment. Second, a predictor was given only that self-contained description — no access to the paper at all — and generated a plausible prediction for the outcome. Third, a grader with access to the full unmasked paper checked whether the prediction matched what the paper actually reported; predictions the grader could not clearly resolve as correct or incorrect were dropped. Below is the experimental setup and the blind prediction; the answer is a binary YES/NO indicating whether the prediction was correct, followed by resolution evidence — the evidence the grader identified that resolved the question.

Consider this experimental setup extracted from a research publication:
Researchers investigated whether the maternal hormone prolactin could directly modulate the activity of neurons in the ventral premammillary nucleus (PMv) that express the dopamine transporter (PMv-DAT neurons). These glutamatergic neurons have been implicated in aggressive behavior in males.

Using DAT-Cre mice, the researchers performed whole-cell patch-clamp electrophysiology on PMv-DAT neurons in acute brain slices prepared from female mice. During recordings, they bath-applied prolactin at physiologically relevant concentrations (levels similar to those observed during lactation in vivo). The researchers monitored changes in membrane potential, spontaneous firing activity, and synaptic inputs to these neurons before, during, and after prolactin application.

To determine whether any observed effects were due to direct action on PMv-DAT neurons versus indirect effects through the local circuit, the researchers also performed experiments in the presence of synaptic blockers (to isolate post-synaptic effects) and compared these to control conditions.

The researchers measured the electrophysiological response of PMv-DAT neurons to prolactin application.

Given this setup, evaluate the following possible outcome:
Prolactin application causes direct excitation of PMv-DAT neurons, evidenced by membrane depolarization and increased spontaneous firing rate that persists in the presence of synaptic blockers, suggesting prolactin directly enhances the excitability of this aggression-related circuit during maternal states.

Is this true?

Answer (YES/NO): YES